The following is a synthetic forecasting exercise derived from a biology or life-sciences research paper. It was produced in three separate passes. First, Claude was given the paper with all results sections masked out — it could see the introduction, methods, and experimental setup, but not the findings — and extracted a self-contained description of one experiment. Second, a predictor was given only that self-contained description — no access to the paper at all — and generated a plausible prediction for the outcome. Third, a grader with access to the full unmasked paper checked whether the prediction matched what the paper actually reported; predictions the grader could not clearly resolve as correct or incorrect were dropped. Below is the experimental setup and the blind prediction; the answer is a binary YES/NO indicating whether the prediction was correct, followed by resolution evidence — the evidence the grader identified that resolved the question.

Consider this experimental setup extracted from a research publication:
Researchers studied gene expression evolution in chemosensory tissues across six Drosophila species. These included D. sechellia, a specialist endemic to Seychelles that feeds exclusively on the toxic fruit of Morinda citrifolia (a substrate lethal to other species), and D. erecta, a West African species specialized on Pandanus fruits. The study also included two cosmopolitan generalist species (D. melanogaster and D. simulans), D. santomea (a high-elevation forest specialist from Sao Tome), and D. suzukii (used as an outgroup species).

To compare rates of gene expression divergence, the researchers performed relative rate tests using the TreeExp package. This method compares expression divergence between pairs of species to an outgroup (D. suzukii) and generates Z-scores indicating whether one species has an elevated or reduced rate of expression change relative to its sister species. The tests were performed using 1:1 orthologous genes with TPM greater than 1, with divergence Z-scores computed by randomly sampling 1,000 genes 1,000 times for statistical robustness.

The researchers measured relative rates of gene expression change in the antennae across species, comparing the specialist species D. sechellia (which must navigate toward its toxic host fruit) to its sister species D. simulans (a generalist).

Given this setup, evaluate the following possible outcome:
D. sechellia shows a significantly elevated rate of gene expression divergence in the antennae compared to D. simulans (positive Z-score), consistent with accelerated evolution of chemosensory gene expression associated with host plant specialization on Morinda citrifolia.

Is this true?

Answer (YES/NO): NO